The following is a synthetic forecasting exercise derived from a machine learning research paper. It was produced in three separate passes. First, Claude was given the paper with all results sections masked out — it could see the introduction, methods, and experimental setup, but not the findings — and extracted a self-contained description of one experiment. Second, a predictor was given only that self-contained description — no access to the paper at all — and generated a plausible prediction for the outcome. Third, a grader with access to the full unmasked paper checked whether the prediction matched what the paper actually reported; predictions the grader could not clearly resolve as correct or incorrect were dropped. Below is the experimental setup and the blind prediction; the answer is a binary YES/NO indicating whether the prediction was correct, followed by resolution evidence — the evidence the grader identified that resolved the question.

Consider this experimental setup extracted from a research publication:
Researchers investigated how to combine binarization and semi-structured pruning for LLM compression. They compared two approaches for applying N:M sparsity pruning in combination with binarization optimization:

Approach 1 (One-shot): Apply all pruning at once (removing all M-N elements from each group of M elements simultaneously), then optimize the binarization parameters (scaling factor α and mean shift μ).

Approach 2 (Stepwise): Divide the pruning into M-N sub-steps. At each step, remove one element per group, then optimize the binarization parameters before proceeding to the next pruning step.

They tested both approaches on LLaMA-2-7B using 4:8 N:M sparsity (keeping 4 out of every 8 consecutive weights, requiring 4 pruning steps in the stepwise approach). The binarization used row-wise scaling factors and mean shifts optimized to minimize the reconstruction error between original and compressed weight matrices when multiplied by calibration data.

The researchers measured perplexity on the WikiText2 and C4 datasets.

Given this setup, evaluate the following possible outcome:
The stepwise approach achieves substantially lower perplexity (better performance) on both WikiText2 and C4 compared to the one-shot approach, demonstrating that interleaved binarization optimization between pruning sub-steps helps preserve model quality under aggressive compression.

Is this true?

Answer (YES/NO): YES